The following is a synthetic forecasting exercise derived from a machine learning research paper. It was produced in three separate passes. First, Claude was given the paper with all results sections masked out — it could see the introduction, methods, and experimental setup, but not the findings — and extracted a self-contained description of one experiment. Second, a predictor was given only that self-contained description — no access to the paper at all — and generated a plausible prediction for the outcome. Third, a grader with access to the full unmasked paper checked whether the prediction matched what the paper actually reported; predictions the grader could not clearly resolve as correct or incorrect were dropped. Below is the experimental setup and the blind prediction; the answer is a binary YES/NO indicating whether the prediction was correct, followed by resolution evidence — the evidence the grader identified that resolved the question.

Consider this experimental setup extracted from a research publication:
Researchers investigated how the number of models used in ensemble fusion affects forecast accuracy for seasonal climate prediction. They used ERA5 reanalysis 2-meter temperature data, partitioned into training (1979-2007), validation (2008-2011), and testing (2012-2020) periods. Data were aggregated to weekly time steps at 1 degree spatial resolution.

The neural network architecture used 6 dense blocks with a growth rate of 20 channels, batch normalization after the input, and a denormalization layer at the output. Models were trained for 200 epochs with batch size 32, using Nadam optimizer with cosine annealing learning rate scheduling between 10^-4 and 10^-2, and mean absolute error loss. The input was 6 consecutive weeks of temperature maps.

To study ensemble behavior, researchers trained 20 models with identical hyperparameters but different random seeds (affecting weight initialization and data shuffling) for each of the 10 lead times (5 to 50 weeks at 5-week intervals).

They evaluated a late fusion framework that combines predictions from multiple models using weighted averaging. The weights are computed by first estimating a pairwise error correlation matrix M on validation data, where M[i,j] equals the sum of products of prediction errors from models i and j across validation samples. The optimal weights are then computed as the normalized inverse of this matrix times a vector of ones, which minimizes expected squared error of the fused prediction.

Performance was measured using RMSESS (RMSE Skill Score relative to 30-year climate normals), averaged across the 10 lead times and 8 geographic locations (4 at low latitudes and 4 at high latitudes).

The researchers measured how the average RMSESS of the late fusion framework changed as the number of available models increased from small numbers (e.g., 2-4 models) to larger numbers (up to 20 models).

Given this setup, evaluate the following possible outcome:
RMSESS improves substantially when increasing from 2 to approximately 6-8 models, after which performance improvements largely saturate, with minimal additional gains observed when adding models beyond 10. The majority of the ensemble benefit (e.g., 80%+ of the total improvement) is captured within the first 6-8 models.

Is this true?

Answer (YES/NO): NO